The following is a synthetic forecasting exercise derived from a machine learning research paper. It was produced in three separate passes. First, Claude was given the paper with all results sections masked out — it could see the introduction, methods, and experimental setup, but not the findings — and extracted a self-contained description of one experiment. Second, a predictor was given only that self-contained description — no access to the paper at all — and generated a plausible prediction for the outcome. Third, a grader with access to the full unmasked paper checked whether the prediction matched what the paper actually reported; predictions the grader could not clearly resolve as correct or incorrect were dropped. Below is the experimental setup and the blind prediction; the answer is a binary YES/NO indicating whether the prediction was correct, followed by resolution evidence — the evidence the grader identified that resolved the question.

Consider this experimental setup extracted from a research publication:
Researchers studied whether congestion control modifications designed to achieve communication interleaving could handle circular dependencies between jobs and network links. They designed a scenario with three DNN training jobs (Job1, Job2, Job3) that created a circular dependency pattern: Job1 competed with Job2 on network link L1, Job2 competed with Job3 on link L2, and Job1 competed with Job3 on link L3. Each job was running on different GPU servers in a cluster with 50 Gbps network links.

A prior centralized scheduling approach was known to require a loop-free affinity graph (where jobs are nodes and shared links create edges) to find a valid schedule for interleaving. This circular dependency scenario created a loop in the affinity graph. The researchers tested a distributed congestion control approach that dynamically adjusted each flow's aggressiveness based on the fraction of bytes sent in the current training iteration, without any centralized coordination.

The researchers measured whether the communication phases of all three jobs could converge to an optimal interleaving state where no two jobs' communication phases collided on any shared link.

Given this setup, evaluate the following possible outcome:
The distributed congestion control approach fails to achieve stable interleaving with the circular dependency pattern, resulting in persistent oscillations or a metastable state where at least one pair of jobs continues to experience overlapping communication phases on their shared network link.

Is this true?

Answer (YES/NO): NO